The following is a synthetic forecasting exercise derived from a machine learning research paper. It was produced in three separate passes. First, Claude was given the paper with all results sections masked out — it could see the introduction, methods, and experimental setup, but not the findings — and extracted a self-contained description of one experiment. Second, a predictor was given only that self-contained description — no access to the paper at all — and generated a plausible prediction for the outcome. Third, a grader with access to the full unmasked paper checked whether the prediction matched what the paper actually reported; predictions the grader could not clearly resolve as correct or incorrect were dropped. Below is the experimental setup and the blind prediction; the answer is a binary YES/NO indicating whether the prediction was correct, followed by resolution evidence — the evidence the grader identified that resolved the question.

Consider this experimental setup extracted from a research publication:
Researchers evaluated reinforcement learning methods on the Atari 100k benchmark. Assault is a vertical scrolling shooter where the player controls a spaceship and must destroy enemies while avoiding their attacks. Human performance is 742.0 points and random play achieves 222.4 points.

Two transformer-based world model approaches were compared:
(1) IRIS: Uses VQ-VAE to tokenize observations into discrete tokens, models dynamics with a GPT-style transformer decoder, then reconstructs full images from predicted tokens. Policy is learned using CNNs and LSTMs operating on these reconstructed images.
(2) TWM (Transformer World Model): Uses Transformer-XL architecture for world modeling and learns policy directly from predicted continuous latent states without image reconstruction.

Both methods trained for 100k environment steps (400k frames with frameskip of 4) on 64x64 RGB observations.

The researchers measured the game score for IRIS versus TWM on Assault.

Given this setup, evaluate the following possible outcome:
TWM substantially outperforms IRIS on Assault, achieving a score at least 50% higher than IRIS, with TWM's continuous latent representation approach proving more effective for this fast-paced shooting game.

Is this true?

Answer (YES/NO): NO